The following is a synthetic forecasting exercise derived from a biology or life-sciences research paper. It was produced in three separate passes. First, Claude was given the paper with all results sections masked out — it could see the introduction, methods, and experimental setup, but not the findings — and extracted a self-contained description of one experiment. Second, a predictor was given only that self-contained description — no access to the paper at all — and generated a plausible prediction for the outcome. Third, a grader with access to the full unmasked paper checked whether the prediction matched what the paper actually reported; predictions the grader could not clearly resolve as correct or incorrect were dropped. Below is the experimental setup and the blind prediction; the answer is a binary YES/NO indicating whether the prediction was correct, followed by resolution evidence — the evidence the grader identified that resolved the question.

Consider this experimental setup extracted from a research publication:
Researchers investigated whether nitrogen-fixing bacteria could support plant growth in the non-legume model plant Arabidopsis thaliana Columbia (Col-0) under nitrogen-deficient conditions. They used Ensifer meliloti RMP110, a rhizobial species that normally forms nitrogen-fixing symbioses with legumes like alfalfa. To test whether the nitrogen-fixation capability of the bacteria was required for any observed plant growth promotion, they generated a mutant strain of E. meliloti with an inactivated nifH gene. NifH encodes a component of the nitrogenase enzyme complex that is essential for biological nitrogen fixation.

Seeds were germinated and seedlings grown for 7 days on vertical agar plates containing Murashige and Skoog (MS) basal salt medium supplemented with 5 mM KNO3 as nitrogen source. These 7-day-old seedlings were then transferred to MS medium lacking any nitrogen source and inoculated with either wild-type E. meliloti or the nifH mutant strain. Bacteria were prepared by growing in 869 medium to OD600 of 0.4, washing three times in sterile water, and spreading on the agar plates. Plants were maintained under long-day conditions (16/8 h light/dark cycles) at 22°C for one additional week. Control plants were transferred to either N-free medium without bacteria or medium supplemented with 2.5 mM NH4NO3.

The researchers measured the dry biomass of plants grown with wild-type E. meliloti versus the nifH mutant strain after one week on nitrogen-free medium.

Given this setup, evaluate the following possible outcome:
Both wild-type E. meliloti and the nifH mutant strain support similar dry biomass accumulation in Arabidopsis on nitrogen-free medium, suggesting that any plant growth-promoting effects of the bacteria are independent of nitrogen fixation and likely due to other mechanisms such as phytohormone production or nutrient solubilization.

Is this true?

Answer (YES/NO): NO